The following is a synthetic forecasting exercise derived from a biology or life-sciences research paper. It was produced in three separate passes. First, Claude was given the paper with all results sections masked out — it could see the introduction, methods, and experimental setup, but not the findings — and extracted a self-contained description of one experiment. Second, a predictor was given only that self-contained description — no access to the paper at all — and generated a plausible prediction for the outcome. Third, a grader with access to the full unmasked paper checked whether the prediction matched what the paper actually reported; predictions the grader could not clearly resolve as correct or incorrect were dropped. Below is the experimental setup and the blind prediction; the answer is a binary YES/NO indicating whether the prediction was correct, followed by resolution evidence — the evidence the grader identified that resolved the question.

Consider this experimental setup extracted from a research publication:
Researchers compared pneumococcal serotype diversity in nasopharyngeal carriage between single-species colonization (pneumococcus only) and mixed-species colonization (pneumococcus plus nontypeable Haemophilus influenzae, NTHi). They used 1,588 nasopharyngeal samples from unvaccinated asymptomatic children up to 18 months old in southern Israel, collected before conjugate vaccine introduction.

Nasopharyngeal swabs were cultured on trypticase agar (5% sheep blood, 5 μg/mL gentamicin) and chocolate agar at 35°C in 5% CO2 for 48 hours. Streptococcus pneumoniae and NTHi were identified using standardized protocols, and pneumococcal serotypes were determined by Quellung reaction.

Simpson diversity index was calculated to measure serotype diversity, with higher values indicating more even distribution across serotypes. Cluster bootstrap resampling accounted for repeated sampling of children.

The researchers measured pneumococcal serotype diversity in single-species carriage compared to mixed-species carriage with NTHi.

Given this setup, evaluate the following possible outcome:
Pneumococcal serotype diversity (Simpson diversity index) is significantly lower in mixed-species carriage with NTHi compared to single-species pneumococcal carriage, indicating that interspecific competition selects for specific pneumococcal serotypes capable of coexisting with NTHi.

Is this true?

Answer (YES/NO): NO